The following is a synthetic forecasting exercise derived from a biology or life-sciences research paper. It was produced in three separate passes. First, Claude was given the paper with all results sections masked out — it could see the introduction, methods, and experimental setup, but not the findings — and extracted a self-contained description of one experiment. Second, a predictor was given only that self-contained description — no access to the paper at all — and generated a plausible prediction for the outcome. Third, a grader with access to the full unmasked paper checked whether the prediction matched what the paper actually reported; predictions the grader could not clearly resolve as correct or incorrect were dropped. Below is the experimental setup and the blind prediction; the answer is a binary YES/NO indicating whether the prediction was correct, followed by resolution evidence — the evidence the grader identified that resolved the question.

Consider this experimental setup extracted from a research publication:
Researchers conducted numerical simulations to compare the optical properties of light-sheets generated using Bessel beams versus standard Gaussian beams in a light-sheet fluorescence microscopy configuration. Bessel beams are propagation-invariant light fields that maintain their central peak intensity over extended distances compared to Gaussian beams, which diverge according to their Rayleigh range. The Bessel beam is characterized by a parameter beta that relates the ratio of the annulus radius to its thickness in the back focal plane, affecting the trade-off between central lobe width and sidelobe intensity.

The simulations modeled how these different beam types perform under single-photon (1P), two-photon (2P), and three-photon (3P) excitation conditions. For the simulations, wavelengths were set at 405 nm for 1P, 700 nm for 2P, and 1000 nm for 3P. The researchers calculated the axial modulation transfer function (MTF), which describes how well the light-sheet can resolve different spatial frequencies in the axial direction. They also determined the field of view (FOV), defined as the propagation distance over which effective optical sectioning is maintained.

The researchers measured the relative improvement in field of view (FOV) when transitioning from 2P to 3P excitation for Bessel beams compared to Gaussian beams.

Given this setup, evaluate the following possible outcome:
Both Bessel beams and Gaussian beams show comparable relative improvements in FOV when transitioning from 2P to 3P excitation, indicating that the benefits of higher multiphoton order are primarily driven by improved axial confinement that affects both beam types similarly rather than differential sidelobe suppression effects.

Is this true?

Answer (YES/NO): NO